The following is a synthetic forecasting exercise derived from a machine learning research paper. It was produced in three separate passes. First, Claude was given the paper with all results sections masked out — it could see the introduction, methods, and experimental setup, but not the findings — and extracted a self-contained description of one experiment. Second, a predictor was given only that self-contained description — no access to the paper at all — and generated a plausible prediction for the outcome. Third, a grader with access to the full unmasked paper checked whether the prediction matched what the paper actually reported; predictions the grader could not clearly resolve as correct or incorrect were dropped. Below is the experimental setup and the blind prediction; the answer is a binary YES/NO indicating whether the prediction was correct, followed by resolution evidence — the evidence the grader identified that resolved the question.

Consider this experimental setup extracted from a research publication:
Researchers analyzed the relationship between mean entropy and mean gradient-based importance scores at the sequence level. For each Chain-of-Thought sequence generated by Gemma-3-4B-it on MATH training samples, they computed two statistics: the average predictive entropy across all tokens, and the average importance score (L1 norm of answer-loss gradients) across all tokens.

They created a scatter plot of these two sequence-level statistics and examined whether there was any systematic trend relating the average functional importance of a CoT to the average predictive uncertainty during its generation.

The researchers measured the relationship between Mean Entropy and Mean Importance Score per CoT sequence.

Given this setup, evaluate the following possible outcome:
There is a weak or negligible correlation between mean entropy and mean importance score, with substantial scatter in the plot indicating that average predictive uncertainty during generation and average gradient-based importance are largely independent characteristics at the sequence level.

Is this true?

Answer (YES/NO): YES